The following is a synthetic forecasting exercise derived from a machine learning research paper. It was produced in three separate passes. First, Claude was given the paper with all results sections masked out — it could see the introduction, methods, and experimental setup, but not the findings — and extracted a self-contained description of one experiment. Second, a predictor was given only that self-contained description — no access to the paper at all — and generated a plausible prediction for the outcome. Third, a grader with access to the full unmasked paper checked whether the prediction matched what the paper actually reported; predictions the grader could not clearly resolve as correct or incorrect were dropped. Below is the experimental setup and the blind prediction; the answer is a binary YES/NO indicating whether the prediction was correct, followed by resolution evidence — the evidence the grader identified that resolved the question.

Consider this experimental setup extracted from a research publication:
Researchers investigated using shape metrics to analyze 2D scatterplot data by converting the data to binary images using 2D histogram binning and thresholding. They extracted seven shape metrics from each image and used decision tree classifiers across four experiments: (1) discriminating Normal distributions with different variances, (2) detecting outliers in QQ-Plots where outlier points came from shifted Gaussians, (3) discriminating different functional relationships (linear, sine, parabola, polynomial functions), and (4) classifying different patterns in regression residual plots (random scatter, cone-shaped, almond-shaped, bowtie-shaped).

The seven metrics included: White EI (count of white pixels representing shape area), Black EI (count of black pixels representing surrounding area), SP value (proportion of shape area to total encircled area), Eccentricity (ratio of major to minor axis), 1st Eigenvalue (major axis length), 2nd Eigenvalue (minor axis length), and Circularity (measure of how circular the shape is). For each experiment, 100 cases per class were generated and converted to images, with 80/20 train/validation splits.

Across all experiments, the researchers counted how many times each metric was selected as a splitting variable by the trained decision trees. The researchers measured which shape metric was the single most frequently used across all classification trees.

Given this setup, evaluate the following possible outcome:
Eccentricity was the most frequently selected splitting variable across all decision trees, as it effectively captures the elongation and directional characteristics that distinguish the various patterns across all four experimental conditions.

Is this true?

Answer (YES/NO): NO